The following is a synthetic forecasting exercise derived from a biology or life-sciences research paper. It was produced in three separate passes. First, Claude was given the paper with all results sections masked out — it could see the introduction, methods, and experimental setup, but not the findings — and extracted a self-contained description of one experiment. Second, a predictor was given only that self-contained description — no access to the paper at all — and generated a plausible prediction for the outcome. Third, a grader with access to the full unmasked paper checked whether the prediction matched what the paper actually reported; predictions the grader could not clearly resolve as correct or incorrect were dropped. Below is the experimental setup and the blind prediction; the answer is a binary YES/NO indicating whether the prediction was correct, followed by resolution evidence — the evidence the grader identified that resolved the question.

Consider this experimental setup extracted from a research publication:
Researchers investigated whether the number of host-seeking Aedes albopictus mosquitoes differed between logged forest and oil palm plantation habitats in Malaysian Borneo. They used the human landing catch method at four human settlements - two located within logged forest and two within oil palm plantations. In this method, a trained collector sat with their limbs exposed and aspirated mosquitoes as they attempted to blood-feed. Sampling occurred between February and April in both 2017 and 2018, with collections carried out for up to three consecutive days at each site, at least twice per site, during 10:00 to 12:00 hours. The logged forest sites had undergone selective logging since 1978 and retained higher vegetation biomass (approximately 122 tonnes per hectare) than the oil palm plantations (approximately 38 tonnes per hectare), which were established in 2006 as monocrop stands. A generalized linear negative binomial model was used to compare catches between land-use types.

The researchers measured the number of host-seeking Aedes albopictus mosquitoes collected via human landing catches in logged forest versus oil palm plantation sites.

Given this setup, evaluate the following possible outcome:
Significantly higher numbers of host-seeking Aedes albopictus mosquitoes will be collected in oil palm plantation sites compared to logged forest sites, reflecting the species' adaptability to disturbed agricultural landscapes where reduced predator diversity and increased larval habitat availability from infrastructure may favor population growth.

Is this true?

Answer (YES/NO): YES